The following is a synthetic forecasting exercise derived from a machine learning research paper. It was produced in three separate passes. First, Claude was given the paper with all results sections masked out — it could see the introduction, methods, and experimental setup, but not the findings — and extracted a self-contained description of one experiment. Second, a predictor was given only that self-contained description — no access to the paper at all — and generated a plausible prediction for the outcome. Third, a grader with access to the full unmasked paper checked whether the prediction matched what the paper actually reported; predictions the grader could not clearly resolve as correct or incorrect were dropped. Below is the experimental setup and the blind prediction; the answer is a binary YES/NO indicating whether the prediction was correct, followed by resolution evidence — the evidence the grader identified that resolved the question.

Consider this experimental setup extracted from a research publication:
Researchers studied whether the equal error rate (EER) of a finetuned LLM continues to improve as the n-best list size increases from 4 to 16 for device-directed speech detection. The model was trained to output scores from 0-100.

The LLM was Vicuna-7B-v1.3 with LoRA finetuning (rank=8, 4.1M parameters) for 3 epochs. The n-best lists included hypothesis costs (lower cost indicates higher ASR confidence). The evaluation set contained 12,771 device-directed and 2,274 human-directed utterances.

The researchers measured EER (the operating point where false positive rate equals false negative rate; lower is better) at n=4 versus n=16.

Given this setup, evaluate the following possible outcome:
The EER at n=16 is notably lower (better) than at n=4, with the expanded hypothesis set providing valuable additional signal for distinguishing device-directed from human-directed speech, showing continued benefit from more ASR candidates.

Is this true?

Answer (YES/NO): NO